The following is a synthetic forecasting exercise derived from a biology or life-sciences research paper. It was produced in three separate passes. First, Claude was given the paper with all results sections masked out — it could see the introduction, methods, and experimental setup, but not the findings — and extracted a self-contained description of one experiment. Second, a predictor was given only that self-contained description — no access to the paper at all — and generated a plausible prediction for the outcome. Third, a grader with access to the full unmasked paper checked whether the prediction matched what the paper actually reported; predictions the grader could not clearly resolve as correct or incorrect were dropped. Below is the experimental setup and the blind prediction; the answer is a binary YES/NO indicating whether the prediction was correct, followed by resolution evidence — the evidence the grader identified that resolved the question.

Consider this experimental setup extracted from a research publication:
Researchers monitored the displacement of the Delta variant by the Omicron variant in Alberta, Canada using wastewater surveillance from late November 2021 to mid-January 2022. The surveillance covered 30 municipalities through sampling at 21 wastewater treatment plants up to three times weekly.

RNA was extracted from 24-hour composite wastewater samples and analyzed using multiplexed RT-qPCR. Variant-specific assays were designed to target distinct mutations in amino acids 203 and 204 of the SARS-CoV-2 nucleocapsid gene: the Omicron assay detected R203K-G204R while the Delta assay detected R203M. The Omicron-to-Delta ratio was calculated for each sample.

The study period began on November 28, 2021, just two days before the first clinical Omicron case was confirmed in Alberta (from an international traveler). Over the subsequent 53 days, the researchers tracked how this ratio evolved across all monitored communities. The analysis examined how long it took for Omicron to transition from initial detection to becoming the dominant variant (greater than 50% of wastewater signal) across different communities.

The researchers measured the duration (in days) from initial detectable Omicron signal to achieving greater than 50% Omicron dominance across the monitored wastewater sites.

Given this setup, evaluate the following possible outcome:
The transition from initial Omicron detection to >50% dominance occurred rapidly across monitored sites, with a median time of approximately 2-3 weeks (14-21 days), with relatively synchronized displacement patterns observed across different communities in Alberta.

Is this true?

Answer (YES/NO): NO